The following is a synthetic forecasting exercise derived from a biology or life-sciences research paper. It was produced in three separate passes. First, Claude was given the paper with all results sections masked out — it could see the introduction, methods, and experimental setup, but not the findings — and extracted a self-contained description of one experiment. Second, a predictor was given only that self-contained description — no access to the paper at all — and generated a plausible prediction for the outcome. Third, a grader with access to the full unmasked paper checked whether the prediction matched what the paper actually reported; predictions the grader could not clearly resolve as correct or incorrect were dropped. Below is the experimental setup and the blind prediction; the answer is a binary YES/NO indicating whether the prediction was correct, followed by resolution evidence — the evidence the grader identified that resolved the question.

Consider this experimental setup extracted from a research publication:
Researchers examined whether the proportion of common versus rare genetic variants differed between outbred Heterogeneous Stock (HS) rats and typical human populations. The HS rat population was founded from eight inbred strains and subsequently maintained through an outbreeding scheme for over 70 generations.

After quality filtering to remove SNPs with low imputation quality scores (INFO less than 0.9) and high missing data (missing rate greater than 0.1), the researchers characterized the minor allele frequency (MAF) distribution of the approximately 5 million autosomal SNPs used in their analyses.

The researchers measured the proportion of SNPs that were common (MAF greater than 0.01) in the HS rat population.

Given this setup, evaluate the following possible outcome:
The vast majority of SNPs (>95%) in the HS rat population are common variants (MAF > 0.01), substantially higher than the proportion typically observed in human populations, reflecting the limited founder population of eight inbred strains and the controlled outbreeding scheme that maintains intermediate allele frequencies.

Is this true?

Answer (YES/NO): YES